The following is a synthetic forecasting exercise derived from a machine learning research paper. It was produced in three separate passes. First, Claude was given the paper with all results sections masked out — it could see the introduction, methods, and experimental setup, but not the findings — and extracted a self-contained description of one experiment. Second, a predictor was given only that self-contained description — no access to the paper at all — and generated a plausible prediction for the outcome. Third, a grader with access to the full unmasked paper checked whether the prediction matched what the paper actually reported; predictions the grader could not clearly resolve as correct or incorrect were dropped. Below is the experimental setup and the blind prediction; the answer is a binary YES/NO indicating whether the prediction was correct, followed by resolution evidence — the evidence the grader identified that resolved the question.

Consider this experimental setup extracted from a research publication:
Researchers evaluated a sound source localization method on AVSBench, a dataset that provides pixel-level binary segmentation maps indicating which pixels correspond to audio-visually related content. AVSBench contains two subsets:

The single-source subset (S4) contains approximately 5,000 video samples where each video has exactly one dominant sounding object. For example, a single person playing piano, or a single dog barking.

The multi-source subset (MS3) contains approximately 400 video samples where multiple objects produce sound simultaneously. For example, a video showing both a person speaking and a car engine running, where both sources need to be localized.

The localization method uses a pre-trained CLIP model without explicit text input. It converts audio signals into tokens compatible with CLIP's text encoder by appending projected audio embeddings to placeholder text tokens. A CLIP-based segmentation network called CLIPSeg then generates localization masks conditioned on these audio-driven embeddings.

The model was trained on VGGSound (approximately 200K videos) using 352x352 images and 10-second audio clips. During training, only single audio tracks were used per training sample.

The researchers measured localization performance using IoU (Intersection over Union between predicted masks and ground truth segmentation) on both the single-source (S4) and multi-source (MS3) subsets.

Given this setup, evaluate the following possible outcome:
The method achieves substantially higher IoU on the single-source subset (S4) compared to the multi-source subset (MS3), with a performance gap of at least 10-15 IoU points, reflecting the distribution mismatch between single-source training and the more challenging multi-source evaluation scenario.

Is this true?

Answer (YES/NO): YES